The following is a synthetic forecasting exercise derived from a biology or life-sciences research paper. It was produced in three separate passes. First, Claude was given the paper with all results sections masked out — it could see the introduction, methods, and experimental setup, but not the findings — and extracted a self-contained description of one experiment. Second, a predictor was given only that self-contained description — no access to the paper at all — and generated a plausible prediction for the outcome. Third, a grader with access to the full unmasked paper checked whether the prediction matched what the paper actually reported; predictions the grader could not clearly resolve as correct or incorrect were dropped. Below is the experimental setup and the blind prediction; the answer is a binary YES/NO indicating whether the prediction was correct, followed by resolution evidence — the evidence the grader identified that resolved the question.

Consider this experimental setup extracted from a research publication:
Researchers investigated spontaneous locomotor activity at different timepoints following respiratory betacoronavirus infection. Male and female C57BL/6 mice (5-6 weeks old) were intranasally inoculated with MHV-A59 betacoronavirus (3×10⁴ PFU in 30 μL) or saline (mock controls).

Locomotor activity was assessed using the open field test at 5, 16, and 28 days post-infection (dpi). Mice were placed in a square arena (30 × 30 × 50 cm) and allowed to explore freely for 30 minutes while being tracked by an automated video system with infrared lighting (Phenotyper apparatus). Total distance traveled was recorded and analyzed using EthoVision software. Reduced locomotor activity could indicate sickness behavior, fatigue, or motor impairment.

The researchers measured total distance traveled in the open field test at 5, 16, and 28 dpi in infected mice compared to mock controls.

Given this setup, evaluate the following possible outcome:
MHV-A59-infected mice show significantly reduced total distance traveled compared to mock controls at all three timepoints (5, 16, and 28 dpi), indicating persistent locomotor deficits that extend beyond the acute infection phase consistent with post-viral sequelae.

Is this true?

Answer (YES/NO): NO